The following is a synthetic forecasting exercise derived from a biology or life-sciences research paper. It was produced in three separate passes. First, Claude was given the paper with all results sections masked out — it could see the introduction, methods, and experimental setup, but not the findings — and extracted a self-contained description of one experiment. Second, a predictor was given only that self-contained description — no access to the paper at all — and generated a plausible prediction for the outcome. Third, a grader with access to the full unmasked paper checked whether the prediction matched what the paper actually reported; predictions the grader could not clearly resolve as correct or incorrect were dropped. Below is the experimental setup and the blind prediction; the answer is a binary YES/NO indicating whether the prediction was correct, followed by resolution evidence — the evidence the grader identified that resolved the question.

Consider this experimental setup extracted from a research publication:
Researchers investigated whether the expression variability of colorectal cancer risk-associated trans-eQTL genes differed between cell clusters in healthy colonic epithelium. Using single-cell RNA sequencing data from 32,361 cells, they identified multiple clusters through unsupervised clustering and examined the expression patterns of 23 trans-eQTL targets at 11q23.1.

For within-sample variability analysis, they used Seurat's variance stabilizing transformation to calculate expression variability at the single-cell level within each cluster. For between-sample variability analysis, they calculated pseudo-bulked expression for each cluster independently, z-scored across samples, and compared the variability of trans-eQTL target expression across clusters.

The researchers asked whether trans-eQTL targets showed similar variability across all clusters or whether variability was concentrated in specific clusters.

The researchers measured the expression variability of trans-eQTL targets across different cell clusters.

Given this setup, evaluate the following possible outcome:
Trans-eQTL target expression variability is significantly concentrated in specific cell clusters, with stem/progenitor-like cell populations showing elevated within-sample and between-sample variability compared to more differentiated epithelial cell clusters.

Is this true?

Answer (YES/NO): NO